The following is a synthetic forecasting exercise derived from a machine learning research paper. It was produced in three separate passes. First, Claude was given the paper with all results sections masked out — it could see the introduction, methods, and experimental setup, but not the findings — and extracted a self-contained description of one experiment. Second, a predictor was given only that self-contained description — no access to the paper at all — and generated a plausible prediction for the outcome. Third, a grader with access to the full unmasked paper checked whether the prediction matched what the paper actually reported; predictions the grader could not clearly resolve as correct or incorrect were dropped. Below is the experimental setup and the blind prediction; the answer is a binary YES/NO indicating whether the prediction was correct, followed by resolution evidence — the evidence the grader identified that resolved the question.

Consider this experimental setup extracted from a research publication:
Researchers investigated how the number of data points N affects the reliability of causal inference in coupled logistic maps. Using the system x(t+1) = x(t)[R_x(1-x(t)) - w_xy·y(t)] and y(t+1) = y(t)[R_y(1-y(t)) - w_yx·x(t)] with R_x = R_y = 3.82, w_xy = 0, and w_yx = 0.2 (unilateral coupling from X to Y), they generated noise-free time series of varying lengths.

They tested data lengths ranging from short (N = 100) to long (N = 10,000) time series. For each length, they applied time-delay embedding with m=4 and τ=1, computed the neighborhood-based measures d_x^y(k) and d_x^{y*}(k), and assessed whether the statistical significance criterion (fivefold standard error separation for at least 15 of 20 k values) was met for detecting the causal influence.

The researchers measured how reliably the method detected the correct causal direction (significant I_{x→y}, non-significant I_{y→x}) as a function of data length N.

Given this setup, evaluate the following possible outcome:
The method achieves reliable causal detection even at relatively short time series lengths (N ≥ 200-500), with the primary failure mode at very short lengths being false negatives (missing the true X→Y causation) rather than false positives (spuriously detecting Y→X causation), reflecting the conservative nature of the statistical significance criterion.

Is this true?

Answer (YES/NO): NO